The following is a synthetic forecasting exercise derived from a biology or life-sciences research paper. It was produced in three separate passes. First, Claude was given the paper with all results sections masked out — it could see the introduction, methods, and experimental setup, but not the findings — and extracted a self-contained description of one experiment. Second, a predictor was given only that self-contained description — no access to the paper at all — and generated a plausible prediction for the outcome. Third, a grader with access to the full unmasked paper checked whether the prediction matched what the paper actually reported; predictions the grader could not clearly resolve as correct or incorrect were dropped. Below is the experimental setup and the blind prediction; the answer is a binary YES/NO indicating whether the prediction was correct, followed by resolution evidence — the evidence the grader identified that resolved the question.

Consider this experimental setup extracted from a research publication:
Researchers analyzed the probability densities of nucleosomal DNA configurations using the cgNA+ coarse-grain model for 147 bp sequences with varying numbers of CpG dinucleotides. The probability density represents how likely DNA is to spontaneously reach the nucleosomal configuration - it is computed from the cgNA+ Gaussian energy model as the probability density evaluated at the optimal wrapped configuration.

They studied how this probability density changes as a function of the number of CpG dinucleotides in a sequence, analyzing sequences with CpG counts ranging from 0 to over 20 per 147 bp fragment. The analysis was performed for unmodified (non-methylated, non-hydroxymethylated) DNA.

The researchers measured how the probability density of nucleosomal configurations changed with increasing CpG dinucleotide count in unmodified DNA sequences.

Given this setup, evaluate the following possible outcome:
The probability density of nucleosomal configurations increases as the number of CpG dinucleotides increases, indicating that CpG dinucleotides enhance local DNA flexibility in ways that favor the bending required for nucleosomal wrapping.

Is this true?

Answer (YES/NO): NO